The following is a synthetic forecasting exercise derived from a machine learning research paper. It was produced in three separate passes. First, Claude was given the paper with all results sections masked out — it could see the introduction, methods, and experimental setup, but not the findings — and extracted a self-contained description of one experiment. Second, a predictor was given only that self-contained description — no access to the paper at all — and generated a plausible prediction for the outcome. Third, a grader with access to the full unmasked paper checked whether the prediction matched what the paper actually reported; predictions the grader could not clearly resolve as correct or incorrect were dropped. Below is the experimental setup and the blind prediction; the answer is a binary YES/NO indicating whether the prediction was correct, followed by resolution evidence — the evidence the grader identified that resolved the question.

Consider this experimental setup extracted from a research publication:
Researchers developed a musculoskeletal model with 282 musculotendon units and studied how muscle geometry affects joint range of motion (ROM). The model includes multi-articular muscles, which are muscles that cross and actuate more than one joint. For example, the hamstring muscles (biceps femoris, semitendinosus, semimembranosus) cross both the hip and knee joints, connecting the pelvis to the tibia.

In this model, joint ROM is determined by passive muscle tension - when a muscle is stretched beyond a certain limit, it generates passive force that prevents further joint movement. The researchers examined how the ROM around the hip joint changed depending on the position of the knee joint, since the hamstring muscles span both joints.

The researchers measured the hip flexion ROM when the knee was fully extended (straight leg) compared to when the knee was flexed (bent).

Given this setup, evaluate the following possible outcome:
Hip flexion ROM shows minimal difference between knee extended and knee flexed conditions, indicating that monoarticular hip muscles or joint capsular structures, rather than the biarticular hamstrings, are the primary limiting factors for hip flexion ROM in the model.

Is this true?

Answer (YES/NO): NO